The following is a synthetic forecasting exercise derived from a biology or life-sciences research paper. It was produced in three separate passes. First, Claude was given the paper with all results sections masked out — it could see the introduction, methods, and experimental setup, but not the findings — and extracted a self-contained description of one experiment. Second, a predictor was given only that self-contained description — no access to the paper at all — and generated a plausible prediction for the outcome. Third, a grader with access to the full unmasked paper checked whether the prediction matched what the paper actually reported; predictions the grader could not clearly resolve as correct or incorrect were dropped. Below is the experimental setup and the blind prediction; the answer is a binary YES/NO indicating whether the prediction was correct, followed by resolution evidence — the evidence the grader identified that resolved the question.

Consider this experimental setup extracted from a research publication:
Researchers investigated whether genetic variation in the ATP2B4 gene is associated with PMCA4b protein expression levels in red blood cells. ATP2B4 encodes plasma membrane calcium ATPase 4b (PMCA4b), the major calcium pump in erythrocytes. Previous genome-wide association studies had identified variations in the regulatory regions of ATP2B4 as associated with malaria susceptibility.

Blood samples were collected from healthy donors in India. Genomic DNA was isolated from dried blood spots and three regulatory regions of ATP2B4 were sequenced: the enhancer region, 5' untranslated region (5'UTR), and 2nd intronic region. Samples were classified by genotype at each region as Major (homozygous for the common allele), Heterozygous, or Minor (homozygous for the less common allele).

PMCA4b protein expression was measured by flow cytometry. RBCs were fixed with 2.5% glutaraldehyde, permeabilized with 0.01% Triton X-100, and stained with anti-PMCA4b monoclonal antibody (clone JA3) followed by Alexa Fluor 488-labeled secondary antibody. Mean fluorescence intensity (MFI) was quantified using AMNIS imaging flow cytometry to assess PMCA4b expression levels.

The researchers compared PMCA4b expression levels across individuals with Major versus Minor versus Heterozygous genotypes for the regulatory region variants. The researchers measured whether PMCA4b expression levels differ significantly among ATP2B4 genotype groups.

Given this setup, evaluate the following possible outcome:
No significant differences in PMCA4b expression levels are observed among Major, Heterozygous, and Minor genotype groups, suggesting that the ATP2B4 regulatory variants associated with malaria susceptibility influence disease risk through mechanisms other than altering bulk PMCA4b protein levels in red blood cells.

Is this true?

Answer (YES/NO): NO